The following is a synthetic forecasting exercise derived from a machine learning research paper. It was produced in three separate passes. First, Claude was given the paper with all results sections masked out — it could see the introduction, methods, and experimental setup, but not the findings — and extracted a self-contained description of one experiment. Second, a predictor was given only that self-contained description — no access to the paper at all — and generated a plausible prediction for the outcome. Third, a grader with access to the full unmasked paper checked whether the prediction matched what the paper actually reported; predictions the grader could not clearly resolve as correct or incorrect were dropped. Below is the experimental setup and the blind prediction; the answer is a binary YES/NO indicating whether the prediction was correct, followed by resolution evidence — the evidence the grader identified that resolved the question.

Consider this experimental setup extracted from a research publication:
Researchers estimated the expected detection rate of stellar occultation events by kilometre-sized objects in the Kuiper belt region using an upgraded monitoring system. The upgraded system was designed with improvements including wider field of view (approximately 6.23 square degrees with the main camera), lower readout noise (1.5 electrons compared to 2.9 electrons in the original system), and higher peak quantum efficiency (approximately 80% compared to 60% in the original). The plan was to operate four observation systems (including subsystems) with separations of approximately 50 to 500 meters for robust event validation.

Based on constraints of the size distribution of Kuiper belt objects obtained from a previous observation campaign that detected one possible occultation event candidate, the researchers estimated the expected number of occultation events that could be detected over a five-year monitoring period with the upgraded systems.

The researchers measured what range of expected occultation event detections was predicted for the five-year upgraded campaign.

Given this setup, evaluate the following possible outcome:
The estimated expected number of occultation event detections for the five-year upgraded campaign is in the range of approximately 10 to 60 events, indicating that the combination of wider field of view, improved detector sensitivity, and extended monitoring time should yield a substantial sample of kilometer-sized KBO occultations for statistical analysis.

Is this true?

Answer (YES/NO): NO